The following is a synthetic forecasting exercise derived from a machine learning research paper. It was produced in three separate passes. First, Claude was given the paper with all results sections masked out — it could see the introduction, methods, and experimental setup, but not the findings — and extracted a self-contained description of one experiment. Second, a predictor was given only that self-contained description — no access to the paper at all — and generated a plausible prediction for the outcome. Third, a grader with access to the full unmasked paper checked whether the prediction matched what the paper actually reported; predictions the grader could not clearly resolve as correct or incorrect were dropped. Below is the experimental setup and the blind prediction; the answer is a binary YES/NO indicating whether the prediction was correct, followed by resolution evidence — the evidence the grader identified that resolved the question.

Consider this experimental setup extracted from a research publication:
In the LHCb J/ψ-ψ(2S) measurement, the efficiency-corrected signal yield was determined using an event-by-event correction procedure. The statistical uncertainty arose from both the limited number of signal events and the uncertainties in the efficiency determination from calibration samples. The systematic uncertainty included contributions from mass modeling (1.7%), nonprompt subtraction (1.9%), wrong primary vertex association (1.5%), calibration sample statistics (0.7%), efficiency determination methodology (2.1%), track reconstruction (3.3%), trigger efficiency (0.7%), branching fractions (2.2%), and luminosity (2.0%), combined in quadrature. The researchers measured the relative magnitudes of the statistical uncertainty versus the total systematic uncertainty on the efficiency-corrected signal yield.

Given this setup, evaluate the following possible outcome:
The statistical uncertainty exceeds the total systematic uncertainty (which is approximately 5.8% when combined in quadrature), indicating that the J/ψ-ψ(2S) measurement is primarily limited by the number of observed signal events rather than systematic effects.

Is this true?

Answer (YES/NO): YES